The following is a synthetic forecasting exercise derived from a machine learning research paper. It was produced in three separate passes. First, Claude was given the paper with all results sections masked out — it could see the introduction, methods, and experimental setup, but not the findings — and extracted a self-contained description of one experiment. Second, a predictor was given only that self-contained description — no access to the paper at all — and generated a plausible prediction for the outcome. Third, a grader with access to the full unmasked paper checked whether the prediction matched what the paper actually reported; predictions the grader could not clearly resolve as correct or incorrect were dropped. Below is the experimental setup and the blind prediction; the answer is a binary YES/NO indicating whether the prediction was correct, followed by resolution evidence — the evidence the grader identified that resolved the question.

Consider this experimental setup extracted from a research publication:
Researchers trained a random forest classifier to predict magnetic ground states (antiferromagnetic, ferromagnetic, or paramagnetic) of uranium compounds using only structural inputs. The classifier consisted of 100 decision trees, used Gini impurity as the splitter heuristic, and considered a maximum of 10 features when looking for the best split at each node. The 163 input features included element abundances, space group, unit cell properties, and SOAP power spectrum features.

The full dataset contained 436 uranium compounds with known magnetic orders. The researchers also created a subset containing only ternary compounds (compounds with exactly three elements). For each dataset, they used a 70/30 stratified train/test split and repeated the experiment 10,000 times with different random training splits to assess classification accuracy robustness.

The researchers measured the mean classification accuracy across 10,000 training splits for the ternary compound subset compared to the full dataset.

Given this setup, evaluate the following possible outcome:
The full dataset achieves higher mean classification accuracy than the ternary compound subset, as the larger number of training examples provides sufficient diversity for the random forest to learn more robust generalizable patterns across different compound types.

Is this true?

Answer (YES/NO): NO